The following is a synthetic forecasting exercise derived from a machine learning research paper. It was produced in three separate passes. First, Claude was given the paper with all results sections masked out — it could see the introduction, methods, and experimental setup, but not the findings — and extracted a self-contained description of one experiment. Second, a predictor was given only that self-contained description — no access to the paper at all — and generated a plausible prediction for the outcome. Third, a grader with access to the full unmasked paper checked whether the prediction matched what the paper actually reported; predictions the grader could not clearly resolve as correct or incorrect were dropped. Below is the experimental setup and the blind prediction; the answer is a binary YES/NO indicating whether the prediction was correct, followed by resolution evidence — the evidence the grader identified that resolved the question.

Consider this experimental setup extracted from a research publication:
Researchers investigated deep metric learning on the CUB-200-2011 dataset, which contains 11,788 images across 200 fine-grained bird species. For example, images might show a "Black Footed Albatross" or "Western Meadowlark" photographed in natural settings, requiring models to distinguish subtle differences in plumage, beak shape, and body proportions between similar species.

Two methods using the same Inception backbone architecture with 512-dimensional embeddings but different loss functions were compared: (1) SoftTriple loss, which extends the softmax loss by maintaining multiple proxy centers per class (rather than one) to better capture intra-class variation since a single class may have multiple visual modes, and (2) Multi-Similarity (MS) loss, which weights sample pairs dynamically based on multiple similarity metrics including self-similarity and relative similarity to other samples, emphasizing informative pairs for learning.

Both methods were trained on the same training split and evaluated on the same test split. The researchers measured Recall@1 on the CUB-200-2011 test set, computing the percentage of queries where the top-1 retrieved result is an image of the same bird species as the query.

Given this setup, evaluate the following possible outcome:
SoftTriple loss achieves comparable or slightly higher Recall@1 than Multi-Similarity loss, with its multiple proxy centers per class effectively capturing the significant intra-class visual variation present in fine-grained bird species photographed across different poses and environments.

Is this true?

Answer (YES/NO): YES